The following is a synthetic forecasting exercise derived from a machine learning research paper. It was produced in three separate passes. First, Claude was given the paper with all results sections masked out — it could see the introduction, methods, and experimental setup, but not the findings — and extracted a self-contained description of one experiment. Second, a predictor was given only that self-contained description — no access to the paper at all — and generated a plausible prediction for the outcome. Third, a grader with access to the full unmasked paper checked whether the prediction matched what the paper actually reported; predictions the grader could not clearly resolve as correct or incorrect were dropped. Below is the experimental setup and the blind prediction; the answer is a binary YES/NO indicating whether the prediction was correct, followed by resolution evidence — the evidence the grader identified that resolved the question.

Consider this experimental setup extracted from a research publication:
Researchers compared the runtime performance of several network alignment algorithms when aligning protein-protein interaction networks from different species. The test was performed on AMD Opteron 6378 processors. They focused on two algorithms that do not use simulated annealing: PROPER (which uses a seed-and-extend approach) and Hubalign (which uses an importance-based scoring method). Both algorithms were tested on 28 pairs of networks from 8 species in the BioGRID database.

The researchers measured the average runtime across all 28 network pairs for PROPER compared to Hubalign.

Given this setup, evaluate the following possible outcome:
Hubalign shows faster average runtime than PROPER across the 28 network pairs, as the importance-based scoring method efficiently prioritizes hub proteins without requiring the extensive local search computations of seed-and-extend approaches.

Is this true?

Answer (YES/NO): NO